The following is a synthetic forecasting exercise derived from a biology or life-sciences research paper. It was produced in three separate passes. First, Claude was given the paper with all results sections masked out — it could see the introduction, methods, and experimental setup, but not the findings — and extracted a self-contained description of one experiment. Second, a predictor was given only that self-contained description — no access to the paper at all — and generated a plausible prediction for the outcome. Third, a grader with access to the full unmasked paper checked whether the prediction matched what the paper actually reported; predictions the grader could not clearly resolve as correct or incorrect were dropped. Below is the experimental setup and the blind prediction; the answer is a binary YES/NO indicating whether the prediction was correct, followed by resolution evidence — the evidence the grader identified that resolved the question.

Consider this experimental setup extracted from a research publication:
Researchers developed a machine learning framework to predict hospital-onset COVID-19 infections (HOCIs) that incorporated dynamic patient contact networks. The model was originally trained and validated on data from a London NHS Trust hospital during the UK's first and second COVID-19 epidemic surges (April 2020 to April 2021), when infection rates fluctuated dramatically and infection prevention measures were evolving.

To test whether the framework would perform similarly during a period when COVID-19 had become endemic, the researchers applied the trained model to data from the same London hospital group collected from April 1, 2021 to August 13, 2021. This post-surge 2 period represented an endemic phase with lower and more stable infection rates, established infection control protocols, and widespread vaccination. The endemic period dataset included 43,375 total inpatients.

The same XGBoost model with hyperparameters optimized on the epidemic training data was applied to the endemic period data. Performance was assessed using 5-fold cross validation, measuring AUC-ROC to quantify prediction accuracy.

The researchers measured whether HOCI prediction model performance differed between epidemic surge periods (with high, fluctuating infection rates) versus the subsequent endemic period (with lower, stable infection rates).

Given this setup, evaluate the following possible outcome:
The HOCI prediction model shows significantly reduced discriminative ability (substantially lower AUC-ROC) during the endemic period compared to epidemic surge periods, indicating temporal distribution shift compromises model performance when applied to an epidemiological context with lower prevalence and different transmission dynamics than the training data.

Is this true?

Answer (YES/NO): YES